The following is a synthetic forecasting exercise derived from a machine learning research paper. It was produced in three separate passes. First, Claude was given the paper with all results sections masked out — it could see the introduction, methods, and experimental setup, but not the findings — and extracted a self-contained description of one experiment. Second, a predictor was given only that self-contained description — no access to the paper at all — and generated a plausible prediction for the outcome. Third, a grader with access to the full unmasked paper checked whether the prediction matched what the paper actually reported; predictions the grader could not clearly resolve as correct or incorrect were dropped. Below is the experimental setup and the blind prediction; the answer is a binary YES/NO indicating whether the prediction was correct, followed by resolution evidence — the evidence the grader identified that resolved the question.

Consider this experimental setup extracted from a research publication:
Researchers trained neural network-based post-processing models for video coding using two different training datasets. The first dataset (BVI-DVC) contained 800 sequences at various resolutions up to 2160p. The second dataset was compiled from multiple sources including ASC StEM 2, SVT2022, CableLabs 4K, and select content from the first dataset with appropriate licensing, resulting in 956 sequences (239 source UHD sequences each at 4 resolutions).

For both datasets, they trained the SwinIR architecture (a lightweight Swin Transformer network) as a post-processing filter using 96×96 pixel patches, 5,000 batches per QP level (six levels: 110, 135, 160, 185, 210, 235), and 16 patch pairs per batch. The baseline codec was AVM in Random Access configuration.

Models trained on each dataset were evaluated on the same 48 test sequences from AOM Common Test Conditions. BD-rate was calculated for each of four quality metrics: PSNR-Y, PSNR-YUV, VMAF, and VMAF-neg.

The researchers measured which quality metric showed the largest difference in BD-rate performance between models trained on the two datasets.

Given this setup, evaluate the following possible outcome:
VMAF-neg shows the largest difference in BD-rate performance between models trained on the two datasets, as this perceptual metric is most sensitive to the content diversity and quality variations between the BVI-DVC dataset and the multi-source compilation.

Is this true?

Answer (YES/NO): NO